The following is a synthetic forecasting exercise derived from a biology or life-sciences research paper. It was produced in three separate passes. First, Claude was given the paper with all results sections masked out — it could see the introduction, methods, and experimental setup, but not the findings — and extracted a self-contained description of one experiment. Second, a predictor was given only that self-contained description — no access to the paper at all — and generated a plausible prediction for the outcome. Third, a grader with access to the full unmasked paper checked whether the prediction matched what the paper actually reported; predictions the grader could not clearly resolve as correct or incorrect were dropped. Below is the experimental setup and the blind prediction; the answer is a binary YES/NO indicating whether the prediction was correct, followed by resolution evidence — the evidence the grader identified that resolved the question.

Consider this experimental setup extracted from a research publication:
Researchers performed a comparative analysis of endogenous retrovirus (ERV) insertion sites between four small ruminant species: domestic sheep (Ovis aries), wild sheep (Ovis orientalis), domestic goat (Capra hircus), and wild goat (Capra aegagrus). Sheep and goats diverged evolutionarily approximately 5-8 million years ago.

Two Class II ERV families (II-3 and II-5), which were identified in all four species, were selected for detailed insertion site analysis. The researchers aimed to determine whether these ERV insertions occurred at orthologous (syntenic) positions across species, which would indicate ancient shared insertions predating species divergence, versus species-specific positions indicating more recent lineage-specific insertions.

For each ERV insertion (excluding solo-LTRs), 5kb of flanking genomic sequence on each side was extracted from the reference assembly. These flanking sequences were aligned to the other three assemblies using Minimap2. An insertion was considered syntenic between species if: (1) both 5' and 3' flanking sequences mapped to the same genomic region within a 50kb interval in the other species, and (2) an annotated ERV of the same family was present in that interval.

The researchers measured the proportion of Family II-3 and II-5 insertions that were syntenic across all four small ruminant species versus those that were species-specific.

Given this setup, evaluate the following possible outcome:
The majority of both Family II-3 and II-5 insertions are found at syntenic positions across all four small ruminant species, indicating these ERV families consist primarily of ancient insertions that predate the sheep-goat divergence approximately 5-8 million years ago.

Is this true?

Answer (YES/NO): NO